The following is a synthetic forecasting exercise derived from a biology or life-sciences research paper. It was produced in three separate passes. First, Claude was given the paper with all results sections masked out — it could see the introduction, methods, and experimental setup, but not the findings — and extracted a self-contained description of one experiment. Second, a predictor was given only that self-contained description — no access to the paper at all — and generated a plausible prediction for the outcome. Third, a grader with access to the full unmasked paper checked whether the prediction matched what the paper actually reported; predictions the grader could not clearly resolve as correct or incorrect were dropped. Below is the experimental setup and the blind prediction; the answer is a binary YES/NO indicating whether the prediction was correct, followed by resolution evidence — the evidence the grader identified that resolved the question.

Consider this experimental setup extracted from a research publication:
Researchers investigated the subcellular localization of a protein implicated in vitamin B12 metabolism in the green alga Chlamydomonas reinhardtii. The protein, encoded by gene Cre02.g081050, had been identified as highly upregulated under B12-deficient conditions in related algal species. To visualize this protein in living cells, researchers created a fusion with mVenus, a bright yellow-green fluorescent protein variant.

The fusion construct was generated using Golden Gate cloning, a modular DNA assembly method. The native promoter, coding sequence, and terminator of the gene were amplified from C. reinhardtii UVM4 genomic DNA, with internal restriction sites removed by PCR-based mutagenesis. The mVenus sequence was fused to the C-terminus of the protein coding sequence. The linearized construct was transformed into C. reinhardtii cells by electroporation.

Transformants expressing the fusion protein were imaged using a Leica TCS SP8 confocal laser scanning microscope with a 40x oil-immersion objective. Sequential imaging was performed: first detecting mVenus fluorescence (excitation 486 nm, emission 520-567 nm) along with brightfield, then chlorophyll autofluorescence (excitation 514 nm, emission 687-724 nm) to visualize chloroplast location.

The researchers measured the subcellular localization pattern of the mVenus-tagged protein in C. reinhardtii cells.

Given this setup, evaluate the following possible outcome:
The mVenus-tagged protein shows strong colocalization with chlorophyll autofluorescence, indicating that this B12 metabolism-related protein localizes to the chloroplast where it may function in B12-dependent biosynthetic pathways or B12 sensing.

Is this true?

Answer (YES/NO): NO